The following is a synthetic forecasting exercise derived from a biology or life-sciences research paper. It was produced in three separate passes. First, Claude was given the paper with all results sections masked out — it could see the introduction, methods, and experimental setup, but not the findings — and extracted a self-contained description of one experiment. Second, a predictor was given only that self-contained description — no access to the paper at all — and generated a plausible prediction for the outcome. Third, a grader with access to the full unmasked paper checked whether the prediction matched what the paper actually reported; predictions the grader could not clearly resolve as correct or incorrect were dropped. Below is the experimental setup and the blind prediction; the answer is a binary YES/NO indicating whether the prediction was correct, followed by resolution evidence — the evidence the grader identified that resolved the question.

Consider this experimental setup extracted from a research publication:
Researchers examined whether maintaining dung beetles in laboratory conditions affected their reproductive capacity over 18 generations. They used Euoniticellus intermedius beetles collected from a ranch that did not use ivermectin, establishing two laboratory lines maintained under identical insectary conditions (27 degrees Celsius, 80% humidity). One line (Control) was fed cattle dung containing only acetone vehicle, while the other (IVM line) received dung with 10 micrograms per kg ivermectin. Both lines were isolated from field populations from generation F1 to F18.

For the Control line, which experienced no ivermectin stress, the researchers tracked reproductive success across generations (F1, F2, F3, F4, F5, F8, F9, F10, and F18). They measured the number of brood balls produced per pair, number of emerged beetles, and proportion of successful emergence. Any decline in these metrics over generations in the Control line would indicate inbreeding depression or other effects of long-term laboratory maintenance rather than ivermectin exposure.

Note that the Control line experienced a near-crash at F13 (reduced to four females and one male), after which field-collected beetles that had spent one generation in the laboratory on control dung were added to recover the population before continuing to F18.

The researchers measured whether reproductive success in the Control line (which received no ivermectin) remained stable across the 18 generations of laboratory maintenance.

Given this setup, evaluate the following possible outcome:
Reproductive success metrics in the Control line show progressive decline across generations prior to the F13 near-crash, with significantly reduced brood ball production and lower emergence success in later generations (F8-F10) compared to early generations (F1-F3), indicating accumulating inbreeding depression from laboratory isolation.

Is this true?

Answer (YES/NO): NO